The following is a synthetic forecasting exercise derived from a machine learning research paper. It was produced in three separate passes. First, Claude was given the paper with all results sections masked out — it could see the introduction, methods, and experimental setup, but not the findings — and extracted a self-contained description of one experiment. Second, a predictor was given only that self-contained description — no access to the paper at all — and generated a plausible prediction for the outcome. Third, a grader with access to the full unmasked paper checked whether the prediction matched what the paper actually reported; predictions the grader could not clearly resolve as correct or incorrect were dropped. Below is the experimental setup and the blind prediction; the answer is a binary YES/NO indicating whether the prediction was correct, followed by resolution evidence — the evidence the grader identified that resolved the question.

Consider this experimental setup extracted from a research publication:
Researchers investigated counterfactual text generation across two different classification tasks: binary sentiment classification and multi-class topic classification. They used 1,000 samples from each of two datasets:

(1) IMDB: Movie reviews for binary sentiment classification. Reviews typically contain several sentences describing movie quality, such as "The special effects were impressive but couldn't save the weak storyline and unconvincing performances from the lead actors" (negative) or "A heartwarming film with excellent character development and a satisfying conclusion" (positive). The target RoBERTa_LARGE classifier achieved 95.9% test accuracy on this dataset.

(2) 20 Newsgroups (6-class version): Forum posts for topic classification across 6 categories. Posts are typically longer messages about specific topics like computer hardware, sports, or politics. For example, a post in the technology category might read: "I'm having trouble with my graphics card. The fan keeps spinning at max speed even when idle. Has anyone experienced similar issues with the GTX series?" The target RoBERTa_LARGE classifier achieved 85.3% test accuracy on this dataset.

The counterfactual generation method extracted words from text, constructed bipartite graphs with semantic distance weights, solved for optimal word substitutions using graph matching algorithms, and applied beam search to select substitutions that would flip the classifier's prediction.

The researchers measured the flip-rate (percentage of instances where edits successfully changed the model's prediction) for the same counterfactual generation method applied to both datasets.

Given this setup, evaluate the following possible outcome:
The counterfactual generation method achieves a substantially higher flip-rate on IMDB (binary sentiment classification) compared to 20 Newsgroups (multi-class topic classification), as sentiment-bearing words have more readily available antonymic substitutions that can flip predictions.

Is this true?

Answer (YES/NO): NO